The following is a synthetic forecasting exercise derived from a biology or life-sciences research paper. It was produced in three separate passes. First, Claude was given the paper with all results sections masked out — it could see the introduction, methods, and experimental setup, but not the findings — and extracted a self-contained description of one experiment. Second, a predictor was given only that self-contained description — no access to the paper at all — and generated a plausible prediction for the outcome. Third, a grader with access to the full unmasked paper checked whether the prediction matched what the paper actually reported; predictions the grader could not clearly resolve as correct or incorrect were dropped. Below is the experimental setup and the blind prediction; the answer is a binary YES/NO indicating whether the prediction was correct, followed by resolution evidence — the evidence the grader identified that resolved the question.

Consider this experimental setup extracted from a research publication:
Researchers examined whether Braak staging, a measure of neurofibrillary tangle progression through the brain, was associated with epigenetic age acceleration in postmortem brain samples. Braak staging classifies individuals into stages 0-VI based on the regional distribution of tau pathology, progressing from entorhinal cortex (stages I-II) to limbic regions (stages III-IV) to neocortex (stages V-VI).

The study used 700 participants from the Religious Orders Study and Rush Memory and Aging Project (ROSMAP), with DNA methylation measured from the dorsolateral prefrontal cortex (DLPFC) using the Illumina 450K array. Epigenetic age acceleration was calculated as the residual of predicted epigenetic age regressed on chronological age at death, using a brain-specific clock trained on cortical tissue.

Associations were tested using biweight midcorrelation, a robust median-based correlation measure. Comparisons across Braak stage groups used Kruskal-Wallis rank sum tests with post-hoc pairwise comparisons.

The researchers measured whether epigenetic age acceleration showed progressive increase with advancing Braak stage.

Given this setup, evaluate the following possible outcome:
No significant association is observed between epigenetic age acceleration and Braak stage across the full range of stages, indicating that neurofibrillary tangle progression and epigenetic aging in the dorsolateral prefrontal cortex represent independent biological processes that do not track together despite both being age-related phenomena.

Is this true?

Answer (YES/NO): NO